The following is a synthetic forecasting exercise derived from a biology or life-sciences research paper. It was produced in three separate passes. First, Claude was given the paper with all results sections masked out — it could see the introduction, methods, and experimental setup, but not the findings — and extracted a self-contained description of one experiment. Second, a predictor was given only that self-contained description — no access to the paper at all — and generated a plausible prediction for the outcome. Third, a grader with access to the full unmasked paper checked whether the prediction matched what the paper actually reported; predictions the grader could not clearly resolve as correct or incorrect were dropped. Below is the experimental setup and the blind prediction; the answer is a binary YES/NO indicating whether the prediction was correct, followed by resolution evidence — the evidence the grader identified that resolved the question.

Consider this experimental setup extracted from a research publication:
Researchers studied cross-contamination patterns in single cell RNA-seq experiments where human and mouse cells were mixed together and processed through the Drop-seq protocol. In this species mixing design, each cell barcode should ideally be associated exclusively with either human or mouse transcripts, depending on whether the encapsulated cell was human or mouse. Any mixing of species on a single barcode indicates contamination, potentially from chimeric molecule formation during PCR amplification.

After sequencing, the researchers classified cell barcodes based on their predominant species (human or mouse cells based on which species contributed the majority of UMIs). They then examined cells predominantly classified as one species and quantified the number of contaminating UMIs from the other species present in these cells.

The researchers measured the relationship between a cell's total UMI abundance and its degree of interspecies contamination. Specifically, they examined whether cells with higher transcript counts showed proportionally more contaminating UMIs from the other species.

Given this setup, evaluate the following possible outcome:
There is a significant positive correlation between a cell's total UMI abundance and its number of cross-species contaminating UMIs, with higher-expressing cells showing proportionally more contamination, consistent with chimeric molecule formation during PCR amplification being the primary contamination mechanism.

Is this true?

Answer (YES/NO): YES